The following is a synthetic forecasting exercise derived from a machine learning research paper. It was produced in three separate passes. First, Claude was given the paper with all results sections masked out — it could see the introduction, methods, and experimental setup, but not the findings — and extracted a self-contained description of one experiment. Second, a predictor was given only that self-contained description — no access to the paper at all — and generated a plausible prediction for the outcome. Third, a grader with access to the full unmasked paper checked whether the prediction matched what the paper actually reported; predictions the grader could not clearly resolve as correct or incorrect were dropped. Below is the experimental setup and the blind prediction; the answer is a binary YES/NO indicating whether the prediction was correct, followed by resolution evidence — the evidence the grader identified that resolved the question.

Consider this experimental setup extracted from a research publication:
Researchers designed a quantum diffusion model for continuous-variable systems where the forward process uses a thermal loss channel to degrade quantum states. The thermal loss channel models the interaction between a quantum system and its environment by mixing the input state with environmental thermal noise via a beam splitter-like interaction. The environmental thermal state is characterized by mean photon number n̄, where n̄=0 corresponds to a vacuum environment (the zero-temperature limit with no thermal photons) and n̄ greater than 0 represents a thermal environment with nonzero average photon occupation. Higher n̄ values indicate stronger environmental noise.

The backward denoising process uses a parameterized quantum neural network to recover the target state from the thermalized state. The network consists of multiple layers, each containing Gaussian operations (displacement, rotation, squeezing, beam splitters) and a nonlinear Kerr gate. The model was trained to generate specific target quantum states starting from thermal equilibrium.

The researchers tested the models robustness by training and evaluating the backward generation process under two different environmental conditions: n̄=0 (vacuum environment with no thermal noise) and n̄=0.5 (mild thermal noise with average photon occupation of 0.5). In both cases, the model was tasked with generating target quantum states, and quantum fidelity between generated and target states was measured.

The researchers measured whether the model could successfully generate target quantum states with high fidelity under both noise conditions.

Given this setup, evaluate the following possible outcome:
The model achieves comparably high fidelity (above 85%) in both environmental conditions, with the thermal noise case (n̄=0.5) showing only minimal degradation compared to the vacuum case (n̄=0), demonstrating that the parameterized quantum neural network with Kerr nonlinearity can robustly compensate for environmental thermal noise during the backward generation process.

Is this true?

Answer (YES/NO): YES